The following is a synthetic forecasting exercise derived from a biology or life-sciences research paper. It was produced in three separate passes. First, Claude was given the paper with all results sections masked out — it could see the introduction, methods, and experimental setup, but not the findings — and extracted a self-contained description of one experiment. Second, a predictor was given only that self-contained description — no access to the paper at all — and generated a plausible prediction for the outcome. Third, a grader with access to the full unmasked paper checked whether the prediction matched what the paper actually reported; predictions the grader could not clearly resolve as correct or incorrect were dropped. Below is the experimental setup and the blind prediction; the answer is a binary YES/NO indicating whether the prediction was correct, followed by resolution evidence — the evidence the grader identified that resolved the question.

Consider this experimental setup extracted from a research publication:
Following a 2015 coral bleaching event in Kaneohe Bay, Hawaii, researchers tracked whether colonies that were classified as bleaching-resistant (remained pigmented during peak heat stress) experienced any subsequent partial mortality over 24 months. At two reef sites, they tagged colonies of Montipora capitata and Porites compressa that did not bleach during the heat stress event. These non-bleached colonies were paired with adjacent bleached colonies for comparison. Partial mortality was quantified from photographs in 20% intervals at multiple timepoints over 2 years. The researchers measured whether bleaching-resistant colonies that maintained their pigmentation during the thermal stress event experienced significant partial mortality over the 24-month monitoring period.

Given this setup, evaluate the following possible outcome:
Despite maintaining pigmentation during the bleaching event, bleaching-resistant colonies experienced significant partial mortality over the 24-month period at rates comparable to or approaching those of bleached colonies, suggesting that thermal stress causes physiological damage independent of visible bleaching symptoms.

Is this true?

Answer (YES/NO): NO